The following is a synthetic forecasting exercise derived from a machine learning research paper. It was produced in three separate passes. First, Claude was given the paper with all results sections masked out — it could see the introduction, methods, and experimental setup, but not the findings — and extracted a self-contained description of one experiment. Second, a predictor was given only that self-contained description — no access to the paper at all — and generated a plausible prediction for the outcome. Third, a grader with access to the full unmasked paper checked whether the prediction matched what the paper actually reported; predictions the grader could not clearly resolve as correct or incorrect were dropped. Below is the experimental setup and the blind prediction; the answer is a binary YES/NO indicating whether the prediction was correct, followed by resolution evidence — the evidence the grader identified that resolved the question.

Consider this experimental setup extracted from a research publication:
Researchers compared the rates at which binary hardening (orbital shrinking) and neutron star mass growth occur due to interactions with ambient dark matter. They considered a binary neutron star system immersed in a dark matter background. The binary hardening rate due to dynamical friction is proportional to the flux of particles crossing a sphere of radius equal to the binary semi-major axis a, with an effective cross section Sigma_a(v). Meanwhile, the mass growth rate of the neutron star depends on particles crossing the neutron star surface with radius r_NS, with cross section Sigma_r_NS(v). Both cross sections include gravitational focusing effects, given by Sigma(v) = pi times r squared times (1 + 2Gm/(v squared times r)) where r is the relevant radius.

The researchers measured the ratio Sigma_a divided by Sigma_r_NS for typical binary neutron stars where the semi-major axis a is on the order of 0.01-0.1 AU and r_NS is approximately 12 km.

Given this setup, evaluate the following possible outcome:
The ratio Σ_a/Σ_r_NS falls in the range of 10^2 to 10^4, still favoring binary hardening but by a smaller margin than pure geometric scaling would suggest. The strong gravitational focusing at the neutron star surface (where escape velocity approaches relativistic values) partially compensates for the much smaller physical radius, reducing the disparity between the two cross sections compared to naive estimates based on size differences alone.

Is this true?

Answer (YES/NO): NO